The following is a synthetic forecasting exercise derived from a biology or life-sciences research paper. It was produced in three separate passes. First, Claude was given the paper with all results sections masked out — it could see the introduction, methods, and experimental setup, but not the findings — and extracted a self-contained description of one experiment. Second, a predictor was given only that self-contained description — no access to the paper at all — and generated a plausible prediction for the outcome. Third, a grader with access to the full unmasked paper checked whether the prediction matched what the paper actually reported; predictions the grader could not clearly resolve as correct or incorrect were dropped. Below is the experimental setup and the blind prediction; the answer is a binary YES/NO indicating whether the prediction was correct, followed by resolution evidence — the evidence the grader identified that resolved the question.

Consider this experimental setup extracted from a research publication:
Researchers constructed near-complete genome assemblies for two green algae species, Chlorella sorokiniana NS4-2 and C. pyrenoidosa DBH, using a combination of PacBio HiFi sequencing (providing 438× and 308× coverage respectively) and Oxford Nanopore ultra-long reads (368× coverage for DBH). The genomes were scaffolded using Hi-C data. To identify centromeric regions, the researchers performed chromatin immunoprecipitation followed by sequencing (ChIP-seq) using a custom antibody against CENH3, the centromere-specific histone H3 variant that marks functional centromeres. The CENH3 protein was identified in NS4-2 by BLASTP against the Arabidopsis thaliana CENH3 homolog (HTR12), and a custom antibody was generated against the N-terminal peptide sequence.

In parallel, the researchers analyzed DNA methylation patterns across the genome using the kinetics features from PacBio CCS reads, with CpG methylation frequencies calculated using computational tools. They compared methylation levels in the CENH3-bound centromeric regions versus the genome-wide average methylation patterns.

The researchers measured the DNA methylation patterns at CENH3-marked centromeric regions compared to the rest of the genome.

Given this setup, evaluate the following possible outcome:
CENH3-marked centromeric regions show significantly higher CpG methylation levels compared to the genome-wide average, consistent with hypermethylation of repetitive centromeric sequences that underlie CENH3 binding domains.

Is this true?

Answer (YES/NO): NO